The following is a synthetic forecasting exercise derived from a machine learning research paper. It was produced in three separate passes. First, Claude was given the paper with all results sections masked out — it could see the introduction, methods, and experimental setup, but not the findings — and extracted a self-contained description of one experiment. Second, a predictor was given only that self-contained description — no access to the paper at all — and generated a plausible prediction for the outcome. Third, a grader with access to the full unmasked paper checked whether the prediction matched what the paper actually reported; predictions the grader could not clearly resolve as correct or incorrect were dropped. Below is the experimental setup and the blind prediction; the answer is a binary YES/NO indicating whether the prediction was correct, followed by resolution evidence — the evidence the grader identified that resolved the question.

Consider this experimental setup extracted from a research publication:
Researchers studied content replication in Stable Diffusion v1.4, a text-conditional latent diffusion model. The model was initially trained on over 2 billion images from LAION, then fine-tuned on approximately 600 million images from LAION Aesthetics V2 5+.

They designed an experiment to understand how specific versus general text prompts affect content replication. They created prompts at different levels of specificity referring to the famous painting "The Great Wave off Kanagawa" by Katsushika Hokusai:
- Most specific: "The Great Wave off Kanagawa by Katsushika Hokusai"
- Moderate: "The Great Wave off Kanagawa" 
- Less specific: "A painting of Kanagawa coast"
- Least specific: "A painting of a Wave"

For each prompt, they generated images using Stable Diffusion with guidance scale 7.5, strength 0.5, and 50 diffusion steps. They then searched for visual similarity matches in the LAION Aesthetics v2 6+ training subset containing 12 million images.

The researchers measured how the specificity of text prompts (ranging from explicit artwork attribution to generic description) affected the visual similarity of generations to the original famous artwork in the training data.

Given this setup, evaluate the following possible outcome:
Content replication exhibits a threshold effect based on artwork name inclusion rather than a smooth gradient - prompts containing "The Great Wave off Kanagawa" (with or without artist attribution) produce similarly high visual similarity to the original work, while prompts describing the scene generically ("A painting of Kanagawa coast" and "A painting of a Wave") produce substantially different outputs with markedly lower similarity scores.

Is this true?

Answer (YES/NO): NO